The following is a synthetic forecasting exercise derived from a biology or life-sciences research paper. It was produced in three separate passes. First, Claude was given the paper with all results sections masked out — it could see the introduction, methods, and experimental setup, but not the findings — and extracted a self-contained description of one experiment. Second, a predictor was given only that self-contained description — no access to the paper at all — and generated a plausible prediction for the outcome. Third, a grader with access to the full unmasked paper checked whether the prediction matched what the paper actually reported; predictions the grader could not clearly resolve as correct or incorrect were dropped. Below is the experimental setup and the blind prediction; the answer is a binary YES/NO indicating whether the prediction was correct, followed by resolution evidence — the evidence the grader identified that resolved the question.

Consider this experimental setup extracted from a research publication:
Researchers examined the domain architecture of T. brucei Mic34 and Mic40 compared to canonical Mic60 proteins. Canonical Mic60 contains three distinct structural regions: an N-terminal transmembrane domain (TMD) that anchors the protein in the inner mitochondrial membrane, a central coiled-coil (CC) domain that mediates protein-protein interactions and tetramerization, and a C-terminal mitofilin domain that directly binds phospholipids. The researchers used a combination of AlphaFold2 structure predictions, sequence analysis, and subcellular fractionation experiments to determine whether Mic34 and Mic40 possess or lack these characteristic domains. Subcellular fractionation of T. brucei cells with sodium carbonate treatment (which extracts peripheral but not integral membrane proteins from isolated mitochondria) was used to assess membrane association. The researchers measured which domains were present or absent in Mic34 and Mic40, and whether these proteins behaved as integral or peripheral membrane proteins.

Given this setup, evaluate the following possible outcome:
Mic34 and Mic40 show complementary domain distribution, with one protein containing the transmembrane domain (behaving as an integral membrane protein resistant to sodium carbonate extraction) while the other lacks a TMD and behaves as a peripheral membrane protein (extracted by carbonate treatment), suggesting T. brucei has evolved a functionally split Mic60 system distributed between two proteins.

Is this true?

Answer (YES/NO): NO